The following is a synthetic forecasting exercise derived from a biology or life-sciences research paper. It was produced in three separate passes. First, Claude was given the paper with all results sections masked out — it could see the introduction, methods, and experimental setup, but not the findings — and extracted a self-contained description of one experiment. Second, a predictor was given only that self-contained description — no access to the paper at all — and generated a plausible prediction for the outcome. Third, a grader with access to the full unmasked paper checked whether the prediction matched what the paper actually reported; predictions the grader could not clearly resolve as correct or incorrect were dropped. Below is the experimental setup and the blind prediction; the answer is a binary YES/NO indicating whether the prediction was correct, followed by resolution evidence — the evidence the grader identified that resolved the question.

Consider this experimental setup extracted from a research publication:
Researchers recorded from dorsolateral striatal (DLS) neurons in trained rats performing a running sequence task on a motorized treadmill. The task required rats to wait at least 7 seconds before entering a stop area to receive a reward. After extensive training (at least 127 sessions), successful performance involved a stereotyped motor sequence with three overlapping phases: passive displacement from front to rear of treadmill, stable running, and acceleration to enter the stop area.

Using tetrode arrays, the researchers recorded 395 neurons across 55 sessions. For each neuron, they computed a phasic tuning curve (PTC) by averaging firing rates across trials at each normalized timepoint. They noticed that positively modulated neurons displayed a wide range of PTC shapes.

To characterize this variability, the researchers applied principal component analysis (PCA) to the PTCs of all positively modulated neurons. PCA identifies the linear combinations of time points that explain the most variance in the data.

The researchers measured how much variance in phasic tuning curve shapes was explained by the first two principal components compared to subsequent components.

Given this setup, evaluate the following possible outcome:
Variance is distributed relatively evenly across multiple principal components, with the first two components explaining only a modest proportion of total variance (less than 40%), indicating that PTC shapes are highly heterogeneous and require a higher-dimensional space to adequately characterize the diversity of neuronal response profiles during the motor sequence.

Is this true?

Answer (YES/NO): NO